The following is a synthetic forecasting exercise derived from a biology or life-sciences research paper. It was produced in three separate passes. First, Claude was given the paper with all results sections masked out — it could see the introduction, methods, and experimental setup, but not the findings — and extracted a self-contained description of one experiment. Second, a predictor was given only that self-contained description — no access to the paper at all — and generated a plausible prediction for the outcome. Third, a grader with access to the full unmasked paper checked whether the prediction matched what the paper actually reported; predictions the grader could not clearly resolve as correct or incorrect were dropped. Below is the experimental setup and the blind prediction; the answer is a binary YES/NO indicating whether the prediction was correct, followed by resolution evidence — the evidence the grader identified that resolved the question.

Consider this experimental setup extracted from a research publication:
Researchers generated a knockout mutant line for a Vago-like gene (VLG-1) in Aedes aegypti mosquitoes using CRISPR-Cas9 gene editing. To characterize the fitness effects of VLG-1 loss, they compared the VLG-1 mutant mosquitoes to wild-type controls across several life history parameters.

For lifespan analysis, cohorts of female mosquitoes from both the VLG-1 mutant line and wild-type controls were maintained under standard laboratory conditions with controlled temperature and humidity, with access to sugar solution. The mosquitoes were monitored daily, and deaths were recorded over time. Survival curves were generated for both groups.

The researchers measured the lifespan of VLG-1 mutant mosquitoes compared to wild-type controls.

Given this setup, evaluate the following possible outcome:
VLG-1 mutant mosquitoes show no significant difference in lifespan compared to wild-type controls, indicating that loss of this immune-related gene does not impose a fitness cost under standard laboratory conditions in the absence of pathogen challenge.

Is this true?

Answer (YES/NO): NO